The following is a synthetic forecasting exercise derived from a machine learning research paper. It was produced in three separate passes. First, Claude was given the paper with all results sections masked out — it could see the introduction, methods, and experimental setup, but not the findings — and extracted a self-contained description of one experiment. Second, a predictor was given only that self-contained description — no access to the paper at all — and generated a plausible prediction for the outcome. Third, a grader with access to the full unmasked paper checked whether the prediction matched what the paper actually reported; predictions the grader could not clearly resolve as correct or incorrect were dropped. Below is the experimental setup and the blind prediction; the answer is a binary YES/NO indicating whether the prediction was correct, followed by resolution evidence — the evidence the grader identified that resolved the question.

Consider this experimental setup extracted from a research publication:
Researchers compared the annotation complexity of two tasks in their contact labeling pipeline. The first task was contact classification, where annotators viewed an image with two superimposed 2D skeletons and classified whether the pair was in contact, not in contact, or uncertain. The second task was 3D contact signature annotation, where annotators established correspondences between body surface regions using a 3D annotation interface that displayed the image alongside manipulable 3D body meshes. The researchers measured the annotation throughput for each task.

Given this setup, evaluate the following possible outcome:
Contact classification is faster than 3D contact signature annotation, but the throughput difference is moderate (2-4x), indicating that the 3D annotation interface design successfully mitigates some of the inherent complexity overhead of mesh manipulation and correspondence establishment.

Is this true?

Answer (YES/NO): NO